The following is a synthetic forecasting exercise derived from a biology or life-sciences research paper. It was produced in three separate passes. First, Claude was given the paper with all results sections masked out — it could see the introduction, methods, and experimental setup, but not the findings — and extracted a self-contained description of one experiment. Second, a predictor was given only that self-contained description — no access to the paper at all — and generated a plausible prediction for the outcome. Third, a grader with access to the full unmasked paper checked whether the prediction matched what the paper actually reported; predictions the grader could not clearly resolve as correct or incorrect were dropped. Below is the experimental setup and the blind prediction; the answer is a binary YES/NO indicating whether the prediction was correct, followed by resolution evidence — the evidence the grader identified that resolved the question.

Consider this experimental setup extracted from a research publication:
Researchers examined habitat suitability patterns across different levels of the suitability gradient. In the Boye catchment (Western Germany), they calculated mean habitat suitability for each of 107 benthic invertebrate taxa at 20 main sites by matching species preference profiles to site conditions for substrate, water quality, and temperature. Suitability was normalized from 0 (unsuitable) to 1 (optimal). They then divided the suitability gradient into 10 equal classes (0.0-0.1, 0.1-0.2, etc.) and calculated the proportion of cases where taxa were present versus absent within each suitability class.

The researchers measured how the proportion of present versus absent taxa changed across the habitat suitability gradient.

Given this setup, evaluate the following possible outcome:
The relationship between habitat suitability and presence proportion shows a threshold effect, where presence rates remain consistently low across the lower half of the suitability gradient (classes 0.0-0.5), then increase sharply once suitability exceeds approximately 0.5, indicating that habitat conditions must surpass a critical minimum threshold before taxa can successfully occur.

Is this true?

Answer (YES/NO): NO